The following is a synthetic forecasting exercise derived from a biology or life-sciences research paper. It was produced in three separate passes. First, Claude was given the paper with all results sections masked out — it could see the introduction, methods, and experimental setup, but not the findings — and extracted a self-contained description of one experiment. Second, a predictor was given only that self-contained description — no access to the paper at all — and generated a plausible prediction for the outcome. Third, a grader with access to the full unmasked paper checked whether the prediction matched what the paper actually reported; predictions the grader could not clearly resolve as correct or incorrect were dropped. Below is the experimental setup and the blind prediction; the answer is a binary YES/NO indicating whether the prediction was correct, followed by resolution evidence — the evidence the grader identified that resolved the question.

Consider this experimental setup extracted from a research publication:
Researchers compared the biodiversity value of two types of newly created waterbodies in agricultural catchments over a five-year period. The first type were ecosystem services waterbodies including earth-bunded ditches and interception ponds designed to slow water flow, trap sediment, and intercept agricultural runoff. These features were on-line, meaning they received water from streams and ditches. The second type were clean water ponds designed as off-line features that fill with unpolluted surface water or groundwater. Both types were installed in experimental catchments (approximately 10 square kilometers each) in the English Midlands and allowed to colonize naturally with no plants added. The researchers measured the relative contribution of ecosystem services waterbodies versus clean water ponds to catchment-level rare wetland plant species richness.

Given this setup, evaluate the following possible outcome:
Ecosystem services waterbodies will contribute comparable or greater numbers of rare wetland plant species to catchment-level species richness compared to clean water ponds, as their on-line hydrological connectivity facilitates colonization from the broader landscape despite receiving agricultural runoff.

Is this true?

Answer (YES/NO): NO